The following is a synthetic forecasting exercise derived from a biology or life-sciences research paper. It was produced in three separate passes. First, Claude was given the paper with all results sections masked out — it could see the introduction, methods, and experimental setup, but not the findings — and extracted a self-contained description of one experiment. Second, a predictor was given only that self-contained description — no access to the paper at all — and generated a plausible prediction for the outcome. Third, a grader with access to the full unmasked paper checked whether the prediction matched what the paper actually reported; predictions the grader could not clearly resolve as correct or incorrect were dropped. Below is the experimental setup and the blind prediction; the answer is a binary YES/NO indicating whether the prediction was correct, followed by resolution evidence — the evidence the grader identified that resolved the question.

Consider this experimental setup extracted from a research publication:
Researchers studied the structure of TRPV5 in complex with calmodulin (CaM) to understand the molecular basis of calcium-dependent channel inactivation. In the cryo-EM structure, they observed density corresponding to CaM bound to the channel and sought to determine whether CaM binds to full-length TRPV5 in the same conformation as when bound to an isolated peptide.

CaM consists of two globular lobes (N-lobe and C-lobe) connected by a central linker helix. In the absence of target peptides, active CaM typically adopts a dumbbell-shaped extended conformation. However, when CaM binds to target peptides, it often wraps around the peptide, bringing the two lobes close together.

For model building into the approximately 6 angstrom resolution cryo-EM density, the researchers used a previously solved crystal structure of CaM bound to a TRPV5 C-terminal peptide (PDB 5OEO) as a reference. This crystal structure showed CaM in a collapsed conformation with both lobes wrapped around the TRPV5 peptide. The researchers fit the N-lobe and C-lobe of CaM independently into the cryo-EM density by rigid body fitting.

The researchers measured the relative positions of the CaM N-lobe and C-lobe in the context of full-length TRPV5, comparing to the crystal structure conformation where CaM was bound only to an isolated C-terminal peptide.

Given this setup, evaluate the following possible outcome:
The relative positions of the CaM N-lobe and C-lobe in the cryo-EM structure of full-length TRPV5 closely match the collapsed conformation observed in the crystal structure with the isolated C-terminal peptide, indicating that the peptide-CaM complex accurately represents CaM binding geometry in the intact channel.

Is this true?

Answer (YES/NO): NO